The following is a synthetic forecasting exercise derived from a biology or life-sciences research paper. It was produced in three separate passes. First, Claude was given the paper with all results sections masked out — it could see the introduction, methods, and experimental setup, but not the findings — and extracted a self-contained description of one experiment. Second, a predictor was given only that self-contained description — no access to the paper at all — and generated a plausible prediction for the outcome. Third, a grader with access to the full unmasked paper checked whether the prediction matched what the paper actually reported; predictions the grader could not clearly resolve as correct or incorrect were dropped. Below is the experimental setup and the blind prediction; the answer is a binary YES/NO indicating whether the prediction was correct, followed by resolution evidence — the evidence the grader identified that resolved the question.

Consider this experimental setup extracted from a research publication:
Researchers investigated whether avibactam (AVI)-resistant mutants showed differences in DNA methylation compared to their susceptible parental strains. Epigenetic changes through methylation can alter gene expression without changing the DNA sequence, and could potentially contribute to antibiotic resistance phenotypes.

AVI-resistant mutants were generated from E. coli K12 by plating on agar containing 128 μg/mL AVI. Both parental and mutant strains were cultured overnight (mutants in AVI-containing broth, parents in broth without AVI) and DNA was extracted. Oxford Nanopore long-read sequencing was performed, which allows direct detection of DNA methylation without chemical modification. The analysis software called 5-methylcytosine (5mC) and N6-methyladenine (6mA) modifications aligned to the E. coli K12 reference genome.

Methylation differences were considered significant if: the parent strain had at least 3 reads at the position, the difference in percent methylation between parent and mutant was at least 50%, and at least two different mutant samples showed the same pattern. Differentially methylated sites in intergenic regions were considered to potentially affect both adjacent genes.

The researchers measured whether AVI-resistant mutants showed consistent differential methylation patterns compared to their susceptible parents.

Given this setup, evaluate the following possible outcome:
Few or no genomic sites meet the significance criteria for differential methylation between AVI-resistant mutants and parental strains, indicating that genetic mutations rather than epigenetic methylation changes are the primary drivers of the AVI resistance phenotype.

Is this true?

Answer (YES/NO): NO